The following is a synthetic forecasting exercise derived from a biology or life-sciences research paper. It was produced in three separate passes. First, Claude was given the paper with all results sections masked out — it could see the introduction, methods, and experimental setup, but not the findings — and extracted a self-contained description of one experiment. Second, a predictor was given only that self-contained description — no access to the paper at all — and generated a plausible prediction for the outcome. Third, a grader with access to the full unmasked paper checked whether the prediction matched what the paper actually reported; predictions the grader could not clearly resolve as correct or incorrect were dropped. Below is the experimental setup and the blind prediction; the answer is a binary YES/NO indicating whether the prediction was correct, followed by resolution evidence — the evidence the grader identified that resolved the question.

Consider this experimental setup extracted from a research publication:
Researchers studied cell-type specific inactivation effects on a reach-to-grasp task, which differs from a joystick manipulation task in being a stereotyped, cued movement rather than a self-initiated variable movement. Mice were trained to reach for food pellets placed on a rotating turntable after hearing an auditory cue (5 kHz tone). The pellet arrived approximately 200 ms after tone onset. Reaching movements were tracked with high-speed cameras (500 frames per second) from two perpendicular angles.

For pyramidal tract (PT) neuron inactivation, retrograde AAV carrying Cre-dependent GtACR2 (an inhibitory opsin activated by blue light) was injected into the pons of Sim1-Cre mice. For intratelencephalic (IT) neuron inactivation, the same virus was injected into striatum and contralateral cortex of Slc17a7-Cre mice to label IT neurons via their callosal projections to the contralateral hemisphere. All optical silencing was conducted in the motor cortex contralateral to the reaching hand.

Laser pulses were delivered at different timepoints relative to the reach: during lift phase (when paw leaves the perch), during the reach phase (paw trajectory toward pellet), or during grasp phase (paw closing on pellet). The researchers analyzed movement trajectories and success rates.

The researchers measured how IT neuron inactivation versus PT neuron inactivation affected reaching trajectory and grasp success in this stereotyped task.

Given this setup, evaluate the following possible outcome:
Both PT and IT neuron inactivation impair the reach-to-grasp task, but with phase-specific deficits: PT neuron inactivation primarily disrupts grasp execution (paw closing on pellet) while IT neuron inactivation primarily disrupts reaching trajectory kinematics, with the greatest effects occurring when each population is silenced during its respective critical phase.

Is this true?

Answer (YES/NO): NO